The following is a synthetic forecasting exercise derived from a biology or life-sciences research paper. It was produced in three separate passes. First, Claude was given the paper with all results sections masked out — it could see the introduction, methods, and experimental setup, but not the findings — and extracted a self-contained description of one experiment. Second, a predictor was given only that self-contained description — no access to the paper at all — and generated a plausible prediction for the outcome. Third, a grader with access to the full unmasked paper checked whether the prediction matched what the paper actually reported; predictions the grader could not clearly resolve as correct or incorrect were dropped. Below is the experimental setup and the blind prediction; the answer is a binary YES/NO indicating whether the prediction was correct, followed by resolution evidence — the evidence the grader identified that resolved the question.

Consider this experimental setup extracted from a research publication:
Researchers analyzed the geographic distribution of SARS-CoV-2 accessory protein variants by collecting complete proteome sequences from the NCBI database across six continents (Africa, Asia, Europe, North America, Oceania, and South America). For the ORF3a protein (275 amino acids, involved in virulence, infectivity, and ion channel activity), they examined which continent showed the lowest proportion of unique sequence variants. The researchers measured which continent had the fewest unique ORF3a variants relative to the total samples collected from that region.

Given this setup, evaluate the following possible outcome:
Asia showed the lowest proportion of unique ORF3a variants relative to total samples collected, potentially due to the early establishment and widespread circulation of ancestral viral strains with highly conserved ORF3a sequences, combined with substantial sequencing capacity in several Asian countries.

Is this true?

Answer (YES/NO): NO